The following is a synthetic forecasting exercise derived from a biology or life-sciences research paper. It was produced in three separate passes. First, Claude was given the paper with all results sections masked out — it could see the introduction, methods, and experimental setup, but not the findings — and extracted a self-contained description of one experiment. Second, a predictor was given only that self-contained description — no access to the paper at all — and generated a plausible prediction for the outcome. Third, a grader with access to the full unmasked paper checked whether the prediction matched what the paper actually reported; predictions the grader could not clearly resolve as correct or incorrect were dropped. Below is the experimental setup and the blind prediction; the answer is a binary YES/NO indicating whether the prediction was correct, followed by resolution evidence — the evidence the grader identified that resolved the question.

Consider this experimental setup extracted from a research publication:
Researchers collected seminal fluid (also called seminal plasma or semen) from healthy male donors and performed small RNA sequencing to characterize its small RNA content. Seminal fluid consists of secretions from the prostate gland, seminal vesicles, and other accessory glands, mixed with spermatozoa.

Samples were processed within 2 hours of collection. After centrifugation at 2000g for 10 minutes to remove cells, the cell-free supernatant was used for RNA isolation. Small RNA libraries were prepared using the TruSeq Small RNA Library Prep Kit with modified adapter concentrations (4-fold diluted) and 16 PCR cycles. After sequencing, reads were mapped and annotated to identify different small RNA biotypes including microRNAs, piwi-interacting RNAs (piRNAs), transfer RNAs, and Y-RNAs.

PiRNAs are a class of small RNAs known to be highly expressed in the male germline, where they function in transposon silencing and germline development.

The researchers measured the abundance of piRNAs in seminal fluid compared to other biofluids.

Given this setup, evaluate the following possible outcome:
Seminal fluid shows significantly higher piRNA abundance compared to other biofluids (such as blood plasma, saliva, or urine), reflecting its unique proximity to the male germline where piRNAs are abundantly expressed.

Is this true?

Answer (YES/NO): NO